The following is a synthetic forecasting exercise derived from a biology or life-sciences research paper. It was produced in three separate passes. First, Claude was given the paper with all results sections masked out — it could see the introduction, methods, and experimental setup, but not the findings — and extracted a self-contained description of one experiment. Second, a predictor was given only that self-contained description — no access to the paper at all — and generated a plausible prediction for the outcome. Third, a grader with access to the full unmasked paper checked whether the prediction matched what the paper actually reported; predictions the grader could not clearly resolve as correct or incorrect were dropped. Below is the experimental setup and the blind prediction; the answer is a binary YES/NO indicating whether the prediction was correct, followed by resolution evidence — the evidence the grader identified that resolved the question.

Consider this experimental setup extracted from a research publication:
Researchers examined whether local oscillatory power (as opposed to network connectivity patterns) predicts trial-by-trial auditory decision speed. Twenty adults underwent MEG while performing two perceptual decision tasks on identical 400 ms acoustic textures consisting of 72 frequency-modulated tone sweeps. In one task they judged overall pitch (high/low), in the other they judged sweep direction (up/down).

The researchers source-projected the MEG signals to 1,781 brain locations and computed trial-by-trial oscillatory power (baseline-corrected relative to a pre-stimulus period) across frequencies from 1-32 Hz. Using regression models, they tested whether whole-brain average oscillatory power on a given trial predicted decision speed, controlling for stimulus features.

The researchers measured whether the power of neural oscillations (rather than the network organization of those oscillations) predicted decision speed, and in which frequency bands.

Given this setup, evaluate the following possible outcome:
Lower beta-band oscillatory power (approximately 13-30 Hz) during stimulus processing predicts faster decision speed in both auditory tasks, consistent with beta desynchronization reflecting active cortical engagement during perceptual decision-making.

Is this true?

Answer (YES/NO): YES